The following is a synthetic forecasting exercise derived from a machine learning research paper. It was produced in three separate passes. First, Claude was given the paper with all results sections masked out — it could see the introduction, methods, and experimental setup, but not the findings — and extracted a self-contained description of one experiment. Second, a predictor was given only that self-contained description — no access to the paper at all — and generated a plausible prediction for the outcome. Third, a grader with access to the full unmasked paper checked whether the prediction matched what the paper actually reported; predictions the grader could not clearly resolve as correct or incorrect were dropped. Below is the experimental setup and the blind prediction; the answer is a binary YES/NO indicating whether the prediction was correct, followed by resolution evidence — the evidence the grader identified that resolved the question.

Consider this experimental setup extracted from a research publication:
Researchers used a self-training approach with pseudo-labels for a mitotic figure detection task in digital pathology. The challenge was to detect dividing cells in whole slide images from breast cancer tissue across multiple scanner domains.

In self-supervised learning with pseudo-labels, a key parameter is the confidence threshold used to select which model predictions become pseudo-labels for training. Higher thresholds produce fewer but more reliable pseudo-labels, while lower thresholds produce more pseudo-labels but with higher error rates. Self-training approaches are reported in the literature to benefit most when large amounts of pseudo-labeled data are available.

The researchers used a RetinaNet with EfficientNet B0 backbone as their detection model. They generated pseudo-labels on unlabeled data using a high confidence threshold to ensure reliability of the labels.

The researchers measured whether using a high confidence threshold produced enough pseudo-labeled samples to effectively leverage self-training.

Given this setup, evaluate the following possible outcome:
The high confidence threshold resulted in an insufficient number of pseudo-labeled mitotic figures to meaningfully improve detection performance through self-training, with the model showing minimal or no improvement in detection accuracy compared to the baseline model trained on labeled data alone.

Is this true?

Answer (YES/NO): NO